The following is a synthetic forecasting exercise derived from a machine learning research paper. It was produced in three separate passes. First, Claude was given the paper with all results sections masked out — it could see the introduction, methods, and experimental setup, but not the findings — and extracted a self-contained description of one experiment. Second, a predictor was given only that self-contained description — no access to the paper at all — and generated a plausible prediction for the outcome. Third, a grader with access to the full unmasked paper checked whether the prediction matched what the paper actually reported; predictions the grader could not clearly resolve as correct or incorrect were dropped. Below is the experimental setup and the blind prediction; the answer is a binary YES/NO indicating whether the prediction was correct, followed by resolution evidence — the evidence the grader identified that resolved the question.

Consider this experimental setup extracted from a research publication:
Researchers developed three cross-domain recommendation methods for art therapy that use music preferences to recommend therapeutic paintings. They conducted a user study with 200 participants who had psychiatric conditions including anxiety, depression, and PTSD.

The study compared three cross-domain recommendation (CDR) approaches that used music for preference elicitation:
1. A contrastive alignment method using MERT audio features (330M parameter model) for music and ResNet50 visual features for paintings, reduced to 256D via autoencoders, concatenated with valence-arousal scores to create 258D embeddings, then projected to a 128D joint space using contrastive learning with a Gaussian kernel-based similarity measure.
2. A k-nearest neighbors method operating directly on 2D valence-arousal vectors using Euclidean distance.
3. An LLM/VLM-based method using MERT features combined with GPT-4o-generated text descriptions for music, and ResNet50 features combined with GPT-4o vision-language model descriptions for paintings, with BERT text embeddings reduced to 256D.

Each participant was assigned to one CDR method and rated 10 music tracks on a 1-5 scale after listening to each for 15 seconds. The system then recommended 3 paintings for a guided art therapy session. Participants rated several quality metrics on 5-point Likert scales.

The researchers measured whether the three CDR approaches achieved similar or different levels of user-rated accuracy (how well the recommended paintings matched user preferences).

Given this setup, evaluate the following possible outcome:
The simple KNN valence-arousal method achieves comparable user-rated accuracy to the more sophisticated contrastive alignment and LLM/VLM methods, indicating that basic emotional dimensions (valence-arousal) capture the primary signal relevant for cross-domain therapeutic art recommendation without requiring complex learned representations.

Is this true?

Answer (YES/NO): YES